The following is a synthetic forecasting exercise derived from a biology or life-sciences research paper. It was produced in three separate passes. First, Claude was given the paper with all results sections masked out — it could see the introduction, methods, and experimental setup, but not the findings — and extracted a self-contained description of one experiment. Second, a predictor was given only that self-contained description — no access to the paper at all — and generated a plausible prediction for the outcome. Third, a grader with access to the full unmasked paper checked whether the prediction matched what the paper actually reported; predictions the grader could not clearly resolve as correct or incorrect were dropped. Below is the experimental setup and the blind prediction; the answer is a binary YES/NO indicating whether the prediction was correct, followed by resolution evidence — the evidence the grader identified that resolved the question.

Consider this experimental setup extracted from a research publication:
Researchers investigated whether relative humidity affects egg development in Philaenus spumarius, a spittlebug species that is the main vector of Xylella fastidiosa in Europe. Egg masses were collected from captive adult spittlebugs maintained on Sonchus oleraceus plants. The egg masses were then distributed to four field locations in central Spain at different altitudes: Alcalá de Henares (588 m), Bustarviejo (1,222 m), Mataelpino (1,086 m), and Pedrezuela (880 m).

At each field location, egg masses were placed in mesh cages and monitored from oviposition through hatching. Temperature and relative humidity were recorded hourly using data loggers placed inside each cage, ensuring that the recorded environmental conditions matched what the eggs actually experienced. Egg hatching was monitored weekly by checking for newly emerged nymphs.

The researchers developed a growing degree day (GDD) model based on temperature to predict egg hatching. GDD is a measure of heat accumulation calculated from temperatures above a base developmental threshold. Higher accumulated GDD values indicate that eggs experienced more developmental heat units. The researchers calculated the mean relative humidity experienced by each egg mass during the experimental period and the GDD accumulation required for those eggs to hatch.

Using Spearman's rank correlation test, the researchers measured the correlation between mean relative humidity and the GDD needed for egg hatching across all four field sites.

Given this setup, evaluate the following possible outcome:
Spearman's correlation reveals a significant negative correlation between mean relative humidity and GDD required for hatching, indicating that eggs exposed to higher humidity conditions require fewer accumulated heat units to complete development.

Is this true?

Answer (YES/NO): NO